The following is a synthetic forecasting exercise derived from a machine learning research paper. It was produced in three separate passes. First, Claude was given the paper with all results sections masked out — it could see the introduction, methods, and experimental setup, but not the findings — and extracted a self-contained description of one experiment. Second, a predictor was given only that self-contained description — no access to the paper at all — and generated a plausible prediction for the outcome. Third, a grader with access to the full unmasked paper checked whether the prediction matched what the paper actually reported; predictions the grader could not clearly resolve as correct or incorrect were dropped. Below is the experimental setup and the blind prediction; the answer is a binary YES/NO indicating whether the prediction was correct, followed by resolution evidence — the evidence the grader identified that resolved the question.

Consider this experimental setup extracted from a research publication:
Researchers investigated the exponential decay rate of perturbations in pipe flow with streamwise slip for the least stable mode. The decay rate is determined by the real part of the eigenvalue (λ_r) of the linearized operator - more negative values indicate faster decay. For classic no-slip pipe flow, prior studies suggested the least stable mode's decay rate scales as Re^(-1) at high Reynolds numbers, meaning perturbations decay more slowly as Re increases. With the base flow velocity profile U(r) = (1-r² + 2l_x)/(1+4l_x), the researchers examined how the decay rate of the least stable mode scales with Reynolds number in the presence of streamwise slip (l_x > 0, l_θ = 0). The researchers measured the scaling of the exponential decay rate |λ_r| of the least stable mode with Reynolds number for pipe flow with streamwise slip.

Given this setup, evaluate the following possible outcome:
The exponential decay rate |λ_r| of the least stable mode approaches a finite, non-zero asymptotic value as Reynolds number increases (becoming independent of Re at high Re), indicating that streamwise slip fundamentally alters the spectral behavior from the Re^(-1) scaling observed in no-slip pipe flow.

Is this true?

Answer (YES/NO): NO